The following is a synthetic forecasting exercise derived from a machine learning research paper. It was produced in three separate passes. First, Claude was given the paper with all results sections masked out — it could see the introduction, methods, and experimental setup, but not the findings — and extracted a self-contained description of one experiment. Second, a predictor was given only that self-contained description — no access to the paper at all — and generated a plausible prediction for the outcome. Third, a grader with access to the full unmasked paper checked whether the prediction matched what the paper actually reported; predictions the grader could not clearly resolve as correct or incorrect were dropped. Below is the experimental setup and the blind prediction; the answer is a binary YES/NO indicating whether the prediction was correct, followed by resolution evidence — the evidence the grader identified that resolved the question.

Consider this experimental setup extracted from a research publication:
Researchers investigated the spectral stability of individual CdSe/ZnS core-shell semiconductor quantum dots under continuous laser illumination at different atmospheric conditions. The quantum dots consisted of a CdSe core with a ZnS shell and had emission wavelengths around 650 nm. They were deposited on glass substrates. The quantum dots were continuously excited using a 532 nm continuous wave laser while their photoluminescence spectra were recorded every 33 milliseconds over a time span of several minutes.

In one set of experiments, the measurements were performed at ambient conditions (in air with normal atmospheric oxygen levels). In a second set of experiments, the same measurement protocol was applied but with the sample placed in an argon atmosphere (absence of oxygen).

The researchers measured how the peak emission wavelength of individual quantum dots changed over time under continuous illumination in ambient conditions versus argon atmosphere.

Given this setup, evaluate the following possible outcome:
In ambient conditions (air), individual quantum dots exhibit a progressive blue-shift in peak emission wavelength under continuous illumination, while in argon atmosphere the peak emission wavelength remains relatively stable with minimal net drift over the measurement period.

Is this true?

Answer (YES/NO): YES